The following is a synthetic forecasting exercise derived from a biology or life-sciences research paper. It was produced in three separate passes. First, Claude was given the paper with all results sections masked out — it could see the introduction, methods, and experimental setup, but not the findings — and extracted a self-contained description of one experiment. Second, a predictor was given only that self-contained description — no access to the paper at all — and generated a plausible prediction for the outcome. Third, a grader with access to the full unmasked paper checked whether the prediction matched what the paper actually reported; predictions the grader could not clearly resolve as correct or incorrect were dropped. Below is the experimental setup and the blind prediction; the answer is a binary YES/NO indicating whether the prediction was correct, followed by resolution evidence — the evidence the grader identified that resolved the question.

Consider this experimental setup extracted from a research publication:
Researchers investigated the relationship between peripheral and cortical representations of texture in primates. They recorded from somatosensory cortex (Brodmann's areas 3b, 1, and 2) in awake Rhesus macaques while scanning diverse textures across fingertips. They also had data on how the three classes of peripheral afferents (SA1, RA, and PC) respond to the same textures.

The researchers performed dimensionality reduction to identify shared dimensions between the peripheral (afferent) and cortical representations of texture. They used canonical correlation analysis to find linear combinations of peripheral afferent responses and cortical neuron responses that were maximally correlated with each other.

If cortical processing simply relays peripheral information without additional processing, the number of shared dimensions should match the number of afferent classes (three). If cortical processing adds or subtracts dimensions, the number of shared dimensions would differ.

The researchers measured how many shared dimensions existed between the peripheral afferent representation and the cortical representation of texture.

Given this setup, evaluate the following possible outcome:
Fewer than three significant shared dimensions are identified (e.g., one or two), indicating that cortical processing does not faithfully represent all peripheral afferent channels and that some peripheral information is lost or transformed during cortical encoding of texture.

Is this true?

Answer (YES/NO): NO